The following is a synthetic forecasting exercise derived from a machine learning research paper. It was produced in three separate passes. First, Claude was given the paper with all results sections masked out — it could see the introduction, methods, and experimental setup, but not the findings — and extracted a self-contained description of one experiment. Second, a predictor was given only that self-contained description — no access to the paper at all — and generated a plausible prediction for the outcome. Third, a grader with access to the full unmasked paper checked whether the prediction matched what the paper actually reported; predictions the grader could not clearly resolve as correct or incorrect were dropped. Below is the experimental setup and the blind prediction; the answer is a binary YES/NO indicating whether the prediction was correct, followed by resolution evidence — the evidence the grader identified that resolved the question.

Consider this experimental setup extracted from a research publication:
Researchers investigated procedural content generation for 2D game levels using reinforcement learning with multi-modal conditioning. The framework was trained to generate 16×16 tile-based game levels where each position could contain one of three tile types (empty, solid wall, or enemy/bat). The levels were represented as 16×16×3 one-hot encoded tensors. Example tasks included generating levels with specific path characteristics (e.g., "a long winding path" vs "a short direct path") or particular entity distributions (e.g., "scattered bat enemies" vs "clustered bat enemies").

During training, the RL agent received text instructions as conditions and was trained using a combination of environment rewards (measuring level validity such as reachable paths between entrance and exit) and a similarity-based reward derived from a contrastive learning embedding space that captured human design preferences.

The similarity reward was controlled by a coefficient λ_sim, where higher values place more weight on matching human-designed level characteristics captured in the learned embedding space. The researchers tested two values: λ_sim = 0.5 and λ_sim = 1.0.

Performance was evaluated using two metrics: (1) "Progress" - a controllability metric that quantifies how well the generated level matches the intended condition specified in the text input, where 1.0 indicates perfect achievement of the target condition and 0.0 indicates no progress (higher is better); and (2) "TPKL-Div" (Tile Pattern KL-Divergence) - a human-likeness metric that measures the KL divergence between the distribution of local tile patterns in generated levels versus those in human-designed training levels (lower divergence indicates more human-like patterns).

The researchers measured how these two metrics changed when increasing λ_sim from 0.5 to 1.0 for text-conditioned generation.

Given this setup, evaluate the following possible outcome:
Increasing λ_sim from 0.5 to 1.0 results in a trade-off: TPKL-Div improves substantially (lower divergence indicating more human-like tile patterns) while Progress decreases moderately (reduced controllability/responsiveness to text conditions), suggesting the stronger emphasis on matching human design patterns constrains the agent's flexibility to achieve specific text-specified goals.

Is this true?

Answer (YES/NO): YES